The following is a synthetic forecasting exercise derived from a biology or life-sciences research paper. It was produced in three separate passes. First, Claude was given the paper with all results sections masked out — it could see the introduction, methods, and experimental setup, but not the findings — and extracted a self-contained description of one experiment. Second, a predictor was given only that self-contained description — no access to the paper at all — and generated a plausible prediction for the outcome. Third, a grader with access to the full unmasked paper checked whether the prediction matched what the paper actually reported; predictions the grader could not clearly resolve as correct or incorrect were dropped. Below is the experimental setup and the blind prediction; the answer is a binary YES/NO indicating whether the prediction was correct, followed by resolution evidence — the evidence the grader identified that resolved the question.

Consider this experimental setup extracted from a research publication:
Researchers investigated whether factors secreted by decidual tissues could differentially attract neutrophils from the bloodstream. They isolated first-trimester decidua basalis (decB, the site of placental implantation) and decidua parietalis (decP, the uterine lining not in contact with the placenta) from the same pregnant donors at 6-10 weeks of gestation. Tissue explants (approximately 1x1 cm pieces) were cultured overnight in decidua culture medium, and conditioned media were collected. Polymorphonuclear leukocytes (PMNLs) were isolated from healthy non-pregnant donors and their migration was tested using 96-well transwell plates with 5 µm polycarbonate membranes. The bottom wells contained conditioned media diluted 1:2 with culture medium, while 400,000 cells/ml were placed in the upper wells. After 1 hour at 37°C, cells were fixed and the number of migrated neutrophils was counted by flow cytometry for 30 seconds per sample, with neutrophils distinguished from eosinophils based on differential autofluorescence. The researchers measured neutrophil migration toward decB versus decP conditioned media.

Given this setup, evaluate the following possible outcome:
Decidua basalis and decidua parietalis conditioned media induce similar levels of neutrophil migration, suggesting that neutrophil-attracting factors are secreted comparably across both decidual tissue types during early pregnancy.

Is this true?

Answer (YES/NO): NO